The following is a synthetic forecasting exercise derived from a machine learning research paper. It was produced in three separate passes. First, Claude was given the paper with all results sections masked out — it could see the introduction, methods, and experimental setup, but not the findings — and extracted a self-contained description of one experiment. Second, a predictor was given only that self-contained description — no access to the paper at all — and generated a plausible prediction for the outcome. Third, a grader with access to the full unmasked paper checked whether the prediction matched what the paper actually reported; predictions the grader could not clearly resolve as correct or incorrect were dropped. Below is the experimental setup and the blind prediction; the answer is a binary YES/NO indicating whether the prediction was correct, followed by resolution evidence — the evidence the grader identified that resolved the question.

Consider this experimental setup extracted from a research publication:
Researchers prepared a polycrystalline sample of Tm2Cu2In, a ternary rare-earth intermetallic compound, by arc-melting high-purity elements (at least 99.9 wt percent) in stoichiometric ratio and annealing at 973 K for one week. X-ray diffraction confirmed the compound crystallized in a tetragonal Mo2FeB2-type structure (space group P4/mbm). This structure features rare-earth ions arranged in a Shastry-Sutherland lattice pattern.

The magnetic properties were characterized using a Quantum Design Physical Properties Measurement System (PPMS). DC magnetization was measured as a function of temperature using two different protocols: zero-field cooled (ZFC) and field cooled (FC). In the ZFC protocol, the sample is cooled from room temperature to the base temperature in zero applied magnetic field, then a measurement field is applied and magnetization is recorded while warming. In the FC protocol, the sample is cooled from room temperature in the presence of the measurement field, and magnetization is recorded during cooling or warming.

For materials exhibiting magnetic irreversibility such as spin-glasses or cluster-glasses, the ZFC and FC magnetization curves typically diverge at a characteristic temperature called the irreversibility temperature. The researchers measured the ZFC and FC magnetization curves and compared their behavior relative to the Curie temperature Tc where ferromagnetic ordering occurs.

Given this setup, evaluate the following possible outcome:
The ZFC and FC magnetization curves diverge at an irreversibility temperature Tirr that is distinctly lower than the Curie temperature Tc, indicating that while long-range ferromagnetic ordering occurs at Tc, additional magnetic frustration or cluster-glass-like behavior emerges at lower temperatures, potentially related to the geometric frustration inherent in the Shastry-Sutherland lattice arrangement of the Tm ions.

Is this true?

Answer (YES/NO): NO